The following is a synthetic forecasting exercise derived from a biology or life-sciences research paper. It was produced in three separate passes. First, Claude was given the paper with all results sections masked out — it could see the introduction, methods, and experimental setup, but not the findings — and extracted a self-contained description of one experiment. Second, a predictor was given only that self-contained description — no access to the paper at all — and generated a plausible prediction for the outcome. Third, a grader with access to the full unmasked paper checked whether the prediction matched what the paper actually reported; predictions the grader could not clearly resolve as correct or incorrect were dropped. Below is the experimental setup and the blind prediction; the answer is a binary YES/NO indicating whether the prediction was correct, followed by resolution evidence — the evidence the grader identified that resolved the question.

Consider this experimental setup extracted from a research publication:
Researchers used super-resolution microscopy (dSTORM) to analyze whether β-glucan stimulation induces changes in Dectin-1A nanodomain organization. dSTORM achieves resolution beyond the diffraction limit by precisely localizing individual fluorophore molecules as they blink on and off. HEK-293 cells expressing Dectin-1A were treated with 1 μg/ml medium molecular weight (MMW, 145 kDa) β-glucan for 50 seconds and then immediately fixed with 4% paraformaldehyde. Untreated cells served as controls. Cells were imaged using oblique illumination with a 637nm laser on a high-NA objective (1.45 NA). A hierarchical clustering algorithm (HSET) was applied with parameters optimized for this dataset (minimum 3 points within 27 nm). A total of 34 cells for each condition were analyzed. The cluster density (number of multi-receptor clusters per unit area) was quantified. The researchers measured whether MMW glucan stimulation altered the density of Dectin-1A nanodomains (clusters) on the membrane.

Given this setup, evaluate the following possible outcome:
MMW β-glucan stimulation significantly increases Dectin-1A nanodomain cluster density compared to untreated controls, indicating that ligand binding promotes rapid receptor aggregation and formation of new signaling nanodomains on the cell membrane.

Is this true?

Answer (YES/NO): NO